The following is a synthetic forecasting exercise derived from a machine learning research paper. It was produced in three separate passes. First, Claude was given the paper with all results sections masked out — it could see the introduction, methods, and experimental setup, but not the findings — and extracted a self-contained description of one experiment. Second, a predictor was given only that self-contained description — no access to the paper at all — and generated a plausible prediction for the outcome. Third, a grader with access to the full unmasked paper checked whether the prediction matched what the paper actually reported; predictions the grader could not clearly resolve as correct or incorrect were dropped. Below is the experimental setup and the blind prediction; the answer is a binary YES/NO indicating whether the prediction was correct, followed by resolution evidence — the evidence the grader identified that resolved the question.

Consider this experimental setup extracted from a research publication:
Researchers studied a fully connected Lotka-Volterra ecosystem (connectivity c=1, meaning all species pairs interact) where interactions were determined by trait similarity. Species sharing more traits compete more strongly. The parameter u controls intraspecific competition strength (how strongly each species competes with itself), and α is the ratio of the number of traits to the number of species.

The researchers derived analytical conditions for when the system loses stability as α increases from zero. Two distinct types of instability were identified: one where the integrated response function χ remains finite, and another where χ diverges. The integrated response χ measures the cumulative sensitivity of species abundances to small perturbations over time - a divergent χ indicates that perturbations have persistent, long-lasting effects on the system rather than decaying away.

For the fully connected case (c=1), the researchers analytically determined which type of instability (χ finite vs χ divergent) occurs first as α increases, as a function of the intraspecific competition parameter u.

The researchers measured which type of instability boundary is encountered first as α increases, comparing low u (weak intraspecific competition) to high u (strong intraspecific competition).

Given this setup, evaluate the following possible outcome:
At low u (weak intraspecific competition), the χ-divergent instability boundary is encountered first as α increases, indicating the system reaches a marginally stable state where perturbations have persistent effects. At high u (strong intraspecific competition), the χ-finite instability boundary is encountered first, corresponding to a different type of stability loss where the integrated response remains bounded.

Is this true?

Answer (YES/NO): YES